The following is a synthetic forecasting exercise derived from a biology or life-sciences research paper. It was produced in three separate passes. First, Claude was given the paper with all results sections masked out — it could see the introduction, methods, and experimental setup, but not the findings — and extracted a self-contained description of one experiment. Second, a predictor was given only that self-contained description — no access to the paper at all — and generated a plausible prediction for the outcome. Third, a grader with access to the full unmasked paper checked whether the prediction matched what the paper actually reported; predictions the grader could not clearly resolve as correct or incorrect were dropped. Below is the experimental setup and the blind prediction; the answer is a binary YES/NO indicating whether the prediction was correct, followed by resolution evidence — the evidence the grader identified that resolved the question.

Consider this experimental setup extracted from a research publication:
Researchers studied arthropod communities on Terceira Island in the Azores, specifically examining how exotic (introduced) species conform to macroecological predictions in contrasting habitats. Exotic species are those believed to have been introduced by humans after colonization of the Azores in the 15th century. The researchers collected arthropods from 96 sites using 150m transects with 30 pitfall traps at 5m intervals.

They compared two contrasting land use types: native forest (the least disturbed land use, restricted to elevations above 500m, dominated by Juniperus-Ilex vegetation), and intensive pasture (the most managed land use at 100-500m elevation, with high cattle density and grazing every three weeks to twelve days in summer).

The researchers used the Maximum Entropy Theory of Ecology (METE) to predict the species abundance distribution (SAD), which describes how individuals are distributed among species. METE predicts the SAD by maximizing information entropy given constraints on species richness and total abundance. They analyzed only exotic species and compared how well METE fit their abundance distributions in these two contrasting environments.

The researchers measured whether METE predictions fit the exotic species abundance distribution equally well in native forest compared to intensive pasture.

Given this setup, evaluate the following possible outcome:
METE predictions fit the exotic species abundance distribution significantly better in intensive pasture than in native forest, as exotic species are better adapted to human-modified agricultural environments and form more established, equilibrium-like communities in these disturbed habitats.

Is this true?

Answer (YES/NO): NO